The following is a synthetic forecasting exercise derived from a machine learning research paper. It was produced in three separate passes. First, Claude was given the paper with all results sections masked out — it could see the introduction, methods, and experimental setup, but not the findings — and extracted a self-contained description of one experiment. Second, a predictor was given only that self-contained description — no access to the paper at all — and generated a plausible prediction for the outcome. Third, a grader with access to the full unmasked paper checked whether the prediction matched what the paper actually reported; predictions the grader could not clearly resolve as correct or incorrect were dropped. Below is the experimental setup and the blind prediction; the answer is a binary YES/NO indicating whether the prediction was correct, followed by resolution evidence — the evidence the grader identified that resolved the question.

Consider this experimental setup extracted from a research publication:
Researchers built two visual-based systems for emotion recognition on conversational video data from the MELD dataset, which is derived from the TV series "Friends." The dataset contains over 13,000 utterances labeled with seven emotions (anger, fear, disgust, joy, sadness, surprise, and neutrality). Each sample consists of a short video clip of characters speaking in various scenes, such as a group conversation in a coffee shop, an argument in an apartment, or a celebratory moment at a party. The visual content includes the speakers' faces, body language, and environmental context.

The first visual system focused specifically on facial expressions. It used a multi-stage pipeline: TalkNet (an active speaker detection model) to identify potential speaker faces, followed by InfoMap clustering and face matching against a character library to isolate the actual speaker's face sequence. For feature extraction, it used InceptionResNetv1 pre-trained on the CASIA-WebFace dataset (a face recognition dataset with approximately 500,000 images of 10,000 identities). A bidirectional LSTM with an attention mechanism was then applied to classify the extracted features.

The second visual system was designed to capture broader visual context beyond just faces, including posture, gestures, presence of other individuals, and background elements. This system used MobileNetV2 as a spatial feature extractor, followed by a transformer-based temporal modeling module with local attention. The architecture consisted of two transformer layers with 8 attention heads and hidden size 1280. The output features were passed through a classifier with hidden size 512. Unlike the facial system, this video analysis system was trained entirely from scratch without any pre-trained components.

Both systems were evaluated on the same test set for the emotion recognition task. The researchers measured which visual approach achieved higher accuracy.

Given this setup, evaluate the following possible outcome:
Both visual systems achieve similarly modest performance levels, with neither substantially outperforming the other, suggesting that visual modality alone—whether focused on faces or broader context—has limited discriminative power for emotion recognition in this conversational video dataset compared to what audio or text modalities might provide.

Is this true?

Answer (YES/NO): NO